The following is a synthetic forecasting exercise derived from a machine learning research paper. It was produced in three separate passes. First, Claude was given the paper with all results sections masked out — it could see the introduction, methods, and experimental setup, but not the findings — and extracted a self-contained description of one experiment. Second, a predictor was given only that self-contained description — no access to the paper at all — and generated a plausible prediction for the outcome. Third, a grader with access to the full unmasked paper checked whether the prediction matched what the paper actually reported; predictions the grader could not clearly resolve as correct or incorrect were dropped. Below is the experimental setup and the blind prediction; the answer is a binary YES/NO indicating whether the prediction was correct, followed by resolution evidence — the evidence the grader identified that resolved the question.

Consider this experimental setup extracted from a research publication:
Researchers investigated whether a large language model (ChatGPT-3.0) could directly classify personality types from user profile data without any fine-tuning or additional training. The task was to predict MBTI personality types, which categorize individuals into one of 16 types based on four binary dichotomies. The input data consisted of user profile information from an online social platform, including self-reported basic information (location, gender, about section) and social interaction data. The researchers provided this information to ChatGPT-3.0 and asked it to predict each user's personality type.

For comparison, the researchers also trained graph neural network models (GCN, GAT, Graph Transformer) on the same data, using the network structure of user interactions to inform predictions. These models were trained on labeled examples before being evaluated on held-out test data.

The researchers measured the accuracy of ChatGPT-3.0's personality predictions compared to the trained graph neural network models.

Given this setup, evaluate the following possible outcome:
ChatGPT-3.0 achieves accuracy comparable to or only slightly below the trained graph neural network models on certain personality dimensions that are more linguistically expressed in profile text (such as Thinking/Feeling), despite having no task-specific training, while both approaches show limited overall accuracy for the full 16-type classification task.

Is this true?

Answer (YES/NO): NO